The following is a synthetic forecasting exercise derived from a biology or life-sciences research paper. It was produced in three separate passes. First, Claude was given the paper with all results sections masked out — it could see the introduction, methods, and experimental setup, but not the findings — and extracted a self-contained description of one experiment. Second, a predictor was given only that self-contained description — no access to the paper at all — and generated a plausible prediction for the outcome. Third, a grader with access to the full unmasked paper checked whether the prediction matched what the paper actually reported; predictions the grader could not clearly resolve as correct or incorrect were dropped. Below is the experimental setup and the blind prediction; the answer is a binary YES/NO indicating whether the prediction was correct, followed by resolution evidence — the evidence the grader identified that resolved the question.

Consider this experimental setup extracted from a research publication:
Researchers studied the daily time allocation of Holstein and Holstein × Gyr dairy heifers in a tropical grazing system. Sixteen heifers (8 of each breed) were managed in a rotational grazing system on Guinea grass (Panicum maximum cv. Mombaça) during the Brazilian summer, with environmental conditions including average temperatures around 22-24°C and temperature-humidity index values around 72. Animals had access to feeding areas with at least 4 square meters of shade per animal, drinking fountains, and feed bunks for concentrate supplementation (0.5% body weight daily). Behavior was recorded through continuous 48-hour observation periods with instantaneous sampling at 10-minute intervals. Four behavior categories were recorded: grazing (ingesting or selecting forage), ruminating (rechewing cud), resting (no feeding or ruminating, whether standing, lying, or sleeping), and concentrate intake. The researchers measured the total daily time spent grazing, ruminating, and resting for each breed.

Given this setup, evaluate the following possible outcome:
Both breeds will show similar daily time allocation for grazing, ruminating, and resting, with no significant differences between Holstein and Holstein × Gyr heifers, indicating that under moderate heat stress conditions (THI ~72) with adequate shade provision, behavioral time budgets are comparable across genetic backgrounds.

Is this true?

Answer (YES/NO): NO